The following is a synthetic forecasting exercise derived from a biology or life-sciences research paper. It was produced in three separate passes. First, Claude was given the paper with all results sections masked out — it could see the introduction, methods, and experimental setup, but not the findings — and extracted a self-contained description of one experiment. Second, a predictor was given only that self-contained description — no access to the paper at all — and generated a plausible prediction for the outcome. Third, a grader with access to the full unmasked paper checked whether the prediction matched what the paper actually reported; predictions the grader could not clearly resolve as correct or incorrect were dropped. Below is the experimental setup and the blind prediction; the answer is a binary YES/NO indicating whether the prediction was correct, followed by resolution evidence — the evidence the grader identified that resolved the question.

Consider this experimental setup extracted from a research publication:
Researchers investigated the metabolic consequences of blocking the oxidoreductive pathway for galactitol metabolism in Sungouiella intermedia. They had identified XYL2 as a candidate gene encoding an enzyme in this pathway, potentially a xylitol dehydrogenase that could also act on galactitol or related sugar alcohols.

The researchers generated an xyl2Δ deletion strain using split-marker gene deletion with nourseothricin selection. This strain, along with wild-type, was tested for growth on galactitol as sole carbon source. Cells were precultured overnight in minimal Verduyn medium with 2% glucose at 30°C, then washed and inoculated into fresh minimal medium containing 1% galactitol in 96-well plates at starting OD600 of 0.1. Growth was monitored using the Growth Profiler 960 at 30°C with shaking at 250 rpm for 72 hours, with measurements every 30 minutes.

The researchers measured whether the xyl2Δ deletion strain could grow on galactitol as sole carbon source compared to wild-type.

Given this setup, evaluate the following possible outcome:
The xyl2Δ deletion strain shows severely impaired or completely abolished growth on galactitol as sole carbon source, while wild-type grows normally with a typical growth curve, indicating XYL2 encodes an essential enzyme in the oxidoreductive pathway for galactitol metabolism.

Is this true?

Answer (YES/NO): NO